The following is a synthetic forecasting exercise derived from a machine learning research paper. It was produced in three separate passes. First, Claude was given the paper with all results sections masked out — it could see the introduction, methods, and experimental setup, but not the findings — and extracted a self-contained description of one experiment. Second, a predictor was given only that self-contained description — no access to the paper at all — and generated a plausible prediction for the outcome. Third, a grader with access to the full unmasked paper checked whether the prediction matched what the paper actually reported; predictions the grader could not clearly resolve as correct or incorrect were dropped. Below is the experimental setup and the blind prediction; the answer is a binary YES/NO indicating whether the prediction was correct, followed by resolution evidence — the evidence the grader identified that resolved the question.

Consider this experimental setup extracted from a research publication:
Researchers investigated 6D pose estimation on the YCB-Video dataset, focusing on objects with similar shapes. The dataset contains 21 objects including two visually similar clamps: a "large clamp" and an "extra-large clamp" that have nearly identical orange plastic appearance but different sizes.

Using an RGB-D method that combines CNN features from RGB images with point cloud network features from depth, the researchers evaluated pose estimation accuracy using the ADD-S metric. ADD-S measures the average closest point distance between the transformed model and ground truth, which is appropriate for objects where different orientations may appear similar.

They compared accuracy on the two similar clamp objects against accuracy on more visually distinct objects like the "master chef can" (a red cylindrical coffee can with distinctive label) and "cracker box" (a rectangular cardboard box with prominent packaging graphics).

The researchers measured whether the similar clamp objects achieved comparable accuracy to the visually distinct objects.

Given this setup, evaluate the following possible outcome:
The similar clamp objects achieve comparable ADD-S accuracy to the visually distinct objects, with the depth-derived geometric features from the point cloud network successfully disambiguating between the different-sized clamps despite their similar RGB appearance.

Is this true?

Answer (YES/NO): NO